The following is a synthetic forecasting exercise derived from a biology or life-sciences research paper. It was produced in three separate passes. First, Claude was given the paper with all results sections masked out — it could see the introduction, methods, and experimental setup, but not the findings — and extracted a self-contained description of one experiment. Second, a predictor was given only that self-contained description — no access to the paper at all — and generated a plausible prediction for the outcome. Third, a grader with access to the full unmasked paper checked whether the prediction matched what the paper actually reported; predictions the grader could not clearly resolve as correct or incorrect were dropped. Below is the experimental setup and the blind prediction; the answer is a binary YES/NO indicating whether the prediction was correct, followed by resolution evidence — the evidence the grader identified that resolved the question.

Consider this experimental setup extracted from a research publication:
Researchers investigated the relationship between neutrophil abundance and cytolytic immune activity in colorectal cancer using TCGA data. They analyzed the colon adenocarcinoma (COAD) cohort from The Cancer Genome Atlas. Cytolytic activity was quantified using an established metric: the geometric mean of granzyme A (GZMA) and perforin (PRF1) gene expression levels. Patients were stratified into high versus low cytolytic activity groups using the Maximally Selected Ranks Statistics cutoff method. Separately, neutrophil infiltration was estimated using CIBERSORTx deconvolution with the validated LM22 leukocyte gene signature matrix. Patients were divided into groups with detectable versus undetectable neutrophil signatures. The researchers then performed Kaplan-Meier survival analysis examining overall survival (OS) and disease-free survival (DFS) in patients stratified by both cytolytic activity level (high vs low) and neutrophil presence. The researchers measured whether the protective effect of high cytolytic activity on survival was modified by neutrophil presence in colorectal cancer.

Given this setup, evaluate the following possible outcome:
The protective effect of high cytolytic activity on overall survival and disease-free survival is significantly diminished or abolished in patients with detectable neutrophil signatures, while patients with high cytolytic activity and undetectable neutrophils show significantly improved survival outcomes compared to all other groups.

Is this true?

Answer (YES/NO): NO